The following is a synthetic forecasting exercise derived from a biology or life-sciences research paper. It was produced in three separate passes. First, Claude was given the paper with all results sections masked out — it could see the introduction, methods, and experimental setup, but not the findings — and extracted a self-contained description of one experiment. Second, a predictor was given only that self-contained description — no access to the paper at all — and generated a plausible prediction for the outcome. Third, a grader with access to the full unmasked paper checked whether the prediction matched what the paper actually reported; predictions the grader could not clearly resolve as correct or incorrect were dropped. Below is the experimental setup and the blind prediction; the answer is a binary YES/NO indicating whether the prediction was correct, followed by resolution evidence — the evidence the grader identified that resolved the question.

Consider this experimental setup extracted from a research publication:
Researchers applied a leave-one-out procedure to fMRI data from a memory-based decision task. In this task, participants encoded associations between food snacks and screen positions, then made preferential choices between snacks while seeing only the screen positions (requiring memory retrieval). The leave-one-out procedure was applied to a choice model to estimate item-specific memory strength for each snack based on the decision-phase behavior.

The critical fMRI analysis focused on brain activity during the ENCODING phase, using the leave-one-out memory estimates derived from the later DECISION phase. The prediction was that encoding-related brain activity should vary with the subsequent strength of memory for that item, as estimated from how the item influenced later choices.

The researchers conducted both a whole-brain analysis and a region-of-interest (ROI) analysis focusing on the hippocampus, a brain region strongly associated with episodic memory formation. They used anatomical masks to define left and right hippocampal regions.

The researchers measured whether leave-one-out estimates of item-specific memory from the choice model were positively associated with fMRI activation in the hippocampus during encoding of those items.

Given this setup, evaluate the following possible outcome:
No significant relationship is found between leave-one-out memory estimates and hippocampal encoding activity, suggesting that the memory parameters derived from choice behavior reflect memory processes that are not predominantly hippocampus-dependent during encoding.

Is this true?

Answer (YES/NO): NO